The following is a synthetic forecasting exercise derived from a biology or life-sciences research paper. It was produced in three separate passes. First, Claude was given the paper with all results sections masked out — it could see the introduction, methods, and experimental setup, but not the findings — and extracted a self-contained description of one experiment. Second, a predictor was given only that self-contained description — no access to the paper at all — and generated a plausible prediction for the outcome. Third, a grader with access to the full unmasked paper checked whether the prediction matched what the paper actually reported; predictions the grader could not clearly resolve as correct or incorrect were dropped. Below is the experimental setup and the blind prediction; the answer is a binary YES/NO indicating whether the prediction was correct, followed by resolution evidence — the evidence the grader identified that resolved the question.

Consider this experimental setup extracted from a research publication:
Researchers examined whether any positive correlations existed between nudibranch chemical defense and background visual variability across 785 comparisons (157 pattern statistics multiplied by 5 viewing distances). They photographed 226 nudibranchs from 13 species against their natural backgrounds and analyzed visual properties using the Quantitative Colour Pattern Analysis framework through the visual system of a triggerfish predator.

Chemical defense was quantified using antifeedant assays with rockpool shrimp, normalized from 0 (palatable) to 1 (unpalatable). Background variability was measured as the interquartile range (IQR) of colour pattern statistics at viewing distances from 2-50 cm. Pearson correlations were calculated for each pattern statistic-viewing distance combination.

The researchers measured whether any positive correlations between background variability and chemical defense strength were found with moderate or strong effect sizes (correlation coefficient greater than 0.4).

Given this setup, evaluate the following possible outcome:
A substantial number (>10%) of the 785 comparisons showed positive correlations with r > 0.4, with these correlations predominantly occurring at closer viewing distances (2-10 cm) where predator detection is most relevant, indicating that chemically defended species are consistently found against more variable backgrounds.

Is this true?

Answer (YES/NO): NO